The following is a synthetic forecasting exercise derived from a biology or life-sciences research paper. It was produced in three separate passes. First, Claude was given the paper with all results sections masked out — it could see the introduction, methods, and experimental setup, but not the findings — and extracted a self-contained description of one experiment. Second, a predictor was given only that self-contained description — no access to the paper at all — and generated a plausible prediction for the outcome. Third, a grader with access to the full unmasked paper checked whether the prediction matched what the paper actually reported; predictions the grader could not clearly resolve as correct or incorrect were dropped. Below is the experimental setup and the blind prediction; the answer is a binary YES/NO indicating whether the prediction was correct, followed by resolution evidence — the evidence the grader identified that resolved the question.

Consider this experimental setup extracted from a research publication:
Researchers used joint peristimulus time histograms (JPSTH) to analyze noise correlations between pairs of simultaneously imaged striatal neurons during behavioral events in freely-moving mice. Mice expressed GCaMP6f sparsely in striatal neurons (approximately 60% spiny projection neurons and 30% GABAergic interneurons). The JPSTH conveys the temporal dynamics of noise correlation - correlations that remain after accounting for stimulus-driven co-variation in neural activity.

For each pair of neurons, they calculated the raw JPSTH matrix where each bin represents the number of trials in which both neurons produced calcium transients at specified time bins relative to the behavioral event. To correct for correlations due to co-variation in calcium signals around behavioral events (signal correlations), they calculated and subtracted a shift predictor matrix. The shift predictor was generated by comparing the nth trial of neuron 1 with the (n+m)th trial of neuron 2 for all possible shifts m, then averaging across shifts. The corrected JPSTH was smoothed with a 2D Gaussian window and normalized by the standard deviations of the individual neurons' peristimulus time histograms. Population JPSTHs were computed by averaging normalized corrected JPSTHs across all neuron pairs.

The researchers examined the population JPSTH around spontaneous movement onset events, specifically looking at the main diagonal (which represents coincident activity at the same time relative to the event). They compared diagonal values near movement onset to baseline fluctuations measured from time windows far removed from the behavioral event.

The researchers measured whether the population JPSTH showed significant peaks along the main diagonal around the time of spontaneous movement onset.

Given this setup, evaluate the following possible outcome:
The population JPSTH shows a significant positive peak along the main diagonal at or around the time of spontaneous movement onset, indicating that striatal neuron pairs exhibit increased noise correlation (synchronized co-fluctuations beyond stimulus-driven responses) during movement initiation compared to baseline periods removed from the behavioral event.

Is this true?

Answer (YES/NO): NO